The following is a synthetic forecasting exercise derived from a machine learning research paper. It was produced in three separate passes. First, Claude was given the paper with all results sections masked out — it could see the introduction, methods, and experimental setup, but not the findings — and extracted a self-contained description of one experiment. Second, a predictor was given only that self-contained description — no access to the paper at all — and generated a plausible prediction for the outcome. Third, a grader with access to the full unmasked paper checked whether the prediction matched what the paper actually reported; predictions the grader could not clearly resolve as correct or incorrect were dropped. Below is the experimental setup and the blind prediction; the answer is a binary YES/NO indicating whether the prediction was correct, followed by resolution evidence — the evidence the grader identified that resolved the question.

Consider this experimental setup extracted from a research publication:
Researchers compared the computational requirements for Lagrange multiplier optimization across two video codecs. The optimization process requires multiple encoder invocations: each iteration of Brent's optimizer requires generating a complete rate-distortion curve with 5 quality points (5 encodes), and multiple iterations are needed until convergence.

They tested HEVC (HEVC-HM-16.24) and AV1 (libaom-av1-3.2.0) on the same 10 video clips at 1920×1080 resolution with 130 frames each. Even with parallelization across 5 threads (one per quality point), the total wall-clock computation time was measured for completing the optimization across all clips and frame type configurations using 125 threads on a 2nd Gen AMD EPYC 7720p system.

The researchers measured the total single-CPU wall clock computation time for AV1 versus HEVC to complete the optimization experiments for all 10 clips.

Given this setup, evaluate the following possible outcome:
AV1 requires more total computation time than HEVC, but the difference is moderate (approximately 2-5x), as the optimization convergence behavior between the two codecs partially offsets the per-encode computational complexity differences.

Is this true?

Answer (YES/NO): YES